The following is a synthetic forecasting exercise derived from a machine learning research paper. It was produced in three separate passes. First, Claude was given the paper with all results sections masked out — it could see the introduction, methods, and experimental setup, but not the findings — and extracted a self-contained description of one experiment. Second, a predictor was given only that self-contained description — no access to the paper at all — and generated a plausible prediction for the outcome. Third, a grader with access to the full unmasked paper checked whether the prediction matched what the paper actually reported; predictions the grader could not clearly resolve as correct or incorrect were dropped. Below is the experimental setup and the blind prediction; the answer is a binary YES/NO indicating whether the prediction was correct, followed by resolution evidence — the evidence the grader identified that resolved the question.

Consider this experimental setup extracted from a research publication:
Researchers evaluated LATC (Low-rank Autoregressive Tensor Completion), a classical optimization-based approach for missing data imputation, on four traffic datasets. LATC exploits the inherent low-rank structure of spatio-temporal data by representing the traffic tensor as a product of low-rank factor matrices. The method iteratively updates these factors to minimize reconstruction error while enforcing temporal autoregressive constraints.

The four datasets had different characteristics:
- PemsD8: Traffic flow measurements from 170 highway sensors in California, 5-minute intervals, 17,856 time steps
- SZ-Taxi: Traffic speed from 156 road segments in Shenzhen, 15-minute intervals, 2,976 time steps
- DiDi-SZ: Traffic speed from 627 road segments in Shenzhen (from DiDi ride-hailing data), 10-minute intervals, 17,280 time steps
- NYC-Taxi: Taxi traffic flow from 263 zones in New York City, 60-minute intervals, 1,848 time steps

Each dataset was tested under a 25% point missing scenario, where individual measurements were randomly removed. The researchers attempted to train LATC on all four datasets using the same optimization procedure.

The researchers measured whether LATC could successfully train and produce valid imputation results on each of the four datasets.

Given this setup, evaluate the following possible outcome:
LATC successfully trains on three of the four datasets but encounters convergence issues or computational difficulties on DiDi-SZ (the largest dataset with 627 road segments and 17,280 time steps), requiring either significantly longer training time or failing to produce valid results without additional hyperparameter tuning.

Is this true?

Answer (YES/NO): NO